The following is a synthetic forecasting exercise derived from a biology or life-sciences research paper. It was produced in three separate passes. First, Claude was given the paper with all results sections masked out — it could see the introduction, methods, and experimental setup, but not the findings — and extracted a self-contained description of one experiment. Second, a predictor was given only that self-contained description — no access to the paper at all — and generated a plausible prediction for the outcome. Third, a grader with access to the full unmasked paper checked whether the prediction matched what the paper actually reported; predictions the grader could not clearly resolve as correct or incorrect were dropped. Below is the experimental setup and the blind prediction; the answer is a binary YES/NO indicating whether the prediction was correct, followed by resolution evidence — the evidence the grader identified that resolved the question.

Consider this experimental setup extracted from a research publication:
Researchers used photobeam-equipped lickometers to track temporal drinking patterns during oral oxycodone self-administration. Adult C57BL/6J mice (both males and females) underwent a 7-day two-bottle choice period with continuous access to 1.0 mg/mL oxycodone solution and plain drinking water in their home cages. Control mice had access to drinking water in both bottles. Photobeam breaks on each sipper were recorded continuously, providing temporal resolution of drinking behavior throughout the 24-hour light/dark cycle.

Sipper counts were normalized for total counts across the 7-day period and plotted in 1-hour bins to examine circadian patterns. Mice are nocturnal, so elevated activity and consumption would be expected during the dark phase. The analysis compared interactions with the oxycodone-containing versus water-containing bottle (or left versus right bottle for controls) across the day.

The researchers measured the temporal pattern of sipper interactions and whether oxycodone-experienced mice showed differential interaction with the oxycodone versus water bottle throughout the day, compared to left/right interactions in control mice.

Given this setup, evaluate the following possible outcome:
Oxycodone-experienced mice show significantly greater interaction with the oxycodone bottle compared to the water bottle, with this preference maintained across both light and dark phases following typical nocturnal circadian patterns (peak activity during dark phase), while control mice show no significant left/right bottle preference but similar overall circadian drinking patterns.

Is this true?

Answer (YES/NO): NO